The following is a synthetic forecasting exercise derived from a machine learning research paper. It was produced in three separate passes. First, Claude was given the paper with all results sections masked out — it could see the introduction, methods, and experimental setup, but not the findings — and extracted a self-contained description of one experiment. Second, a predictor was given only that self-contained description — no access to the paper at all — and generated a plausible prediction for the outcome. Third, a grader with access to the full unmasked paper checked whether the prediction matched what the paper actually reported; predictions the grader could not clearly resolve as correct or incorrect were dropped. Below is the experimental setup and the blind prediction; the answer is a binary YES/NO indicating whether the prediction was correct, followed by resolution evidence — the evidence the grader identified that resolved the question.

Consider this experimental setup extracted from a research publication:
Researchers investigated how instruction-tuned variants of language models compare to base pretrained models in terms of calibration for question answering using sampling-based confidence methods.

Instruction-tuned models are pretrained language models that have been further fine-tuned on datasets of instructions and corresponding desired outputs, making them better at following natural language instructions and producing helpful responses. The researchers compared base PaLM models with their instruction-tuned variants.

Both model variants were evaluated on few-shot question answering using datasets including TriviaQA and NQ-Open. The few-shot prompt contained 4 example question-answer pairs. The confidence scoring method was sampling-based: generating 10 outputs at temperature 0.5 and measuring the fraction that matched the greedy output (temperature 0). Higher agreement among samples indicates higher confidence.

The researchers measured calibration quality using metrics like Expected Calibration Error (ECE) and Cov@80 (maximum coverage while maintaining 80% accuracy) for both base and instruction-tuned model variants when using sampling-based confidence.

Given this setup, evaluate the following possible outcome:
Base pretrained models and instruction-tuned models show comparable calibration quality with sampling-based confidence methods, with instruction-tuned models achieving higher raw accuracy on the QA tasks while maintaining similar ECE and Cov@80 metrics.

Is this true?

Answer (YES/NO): NO